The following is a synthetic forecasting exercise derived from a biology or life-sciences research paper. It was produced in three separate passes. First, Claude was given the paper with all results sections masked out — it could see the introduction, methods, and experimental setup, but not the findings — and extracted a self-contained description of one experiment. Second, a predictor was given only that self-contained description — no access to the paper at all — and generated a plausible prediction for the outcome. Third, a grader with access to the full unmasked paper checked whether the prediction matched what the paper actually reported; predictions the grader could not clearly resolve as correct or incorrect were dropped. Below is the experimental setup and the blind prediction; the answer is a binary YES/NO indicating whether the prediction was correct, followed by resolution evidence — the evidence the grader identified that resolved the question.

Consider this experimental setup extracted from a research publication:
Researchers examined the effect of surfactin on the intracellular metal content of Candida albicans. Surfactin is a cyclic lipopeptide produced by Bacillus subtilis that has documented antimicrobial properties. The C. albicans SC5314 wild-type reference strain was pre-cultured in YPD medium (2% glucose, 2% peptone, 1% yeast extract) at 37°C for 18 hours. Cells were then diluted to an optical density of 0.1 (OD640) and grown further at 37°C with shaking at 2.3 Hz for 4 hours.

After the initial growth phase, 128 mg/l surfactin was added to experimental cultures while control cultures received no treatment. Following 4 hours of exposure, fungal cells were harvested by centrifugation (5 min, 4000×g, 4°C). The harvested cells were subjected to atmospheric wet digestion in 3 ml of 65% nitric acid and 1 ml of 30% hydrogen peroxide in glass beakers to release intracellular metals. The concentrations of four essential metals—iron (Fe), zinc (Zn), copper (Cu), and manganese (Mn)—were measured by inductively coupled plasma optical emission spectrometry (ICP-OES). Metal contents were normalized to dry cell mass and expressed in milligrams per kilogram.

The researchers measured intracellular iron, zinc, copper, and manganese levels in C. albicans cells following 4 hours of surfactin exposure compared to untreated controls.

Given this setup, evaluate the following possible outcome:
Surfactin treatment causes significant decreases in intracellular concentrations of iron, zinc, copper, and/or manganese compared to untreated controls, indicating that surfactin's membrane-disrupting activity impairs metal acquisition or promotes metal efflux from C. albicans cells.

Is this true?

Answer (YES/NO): YES